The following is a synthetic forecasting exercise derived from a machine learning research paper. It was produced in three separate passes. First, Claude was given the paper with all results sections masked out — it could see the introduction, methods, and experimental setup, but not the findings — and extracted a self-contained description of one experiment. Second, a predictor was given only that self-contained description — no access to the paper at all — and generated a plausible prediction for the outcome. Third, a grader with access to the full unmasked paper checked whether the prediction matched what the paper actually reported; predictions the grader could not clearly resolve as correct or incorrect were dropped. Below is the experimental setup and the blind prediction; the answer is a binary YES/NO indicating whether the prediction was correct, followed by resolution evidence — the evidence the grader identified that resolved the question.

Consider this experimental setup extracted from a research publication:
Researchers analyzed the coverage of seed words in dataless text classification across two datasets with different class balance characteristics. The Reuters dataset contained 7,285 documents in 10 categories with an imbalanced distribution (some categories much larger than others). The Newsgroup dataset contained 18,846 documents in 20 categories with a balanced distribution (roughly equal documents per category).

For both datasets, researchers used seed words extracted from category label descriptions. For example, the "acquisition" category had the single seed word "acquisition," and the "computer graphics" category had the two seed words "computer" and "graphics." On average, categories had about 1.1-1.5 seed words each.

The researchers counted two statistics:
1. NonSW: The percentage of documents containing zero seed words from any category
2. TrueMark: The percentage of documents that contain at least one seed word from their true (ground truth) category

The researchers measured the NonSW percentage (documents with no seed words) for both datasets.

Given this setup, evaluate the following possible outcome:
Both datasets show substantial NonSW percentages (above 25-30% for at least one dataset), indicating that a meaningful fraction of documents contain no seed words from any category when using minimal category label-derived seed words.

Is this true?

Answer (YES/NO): YES